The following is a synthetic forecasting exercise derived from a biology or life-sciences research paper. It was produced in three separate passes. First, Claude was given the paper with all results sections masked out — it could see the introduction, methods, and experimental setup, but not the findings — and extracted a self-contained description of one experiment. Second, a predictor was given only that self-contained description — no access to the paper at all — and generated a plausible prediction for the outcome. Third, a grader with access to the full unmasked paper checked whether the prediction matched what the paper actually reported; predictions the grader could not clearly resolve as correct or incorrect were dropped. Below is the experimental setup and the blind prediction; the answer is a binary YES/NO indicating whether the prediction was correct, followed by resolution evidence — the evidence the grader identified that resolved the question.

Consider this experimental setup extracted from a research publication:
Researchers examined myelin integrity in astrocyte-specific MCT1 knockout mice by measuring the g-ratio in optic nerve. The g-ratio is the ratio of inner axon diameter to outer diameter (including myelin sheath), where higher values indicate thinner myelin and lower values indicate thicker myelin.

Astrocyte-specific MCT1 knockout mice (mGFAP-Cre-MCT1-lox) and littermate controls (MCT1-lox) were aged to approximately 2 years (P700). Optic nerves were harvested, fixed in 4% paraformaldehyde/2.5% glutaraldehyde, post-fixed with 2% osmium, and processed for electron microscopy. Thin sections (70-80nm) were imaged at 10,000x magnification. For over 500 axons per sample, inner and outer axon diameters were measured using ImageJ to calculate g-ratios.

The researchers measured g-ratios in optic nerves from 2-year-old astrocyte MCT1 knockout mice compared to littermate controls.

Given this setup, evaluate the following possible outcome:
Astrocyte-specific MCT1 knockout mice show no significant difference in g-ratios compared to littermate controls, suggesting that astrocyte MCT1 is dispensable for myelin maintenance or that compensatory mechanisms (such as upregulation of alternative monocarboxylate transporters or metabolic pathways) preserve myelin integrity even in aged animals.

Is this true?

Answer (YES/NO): YES